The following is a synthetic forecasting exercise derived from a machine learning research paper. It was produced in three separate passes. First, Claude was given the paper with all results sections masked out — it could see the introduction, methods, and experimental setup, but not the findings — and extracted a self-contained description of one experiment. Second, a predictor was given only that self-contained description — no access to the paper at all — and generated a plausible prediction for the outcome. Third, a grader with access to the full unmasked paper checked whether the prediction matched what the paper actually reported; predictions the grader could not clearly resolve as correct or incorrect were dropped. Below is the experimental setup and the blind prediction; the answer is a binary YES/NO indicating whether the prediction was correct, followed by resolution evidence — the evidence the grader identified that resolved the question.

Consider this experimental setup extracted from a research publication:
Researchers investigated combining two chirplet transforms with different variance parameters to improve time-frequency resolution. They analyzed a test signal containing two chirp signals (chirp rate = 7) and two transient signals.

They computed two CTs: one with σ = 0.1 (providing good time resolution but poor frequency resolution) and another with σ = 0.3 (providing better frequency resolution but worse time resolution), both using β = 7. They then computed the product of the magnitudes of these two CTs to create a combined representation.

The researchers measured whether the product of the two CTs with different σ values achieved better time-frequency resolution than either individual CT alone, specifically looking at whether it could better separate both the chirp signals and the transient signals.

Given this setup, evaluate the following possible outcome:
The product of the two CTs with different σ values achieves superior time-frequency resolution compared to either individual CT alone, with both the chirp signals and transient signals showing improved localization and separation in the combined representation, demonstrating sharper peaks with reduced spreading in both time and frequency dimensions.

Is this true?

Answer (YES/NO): YES